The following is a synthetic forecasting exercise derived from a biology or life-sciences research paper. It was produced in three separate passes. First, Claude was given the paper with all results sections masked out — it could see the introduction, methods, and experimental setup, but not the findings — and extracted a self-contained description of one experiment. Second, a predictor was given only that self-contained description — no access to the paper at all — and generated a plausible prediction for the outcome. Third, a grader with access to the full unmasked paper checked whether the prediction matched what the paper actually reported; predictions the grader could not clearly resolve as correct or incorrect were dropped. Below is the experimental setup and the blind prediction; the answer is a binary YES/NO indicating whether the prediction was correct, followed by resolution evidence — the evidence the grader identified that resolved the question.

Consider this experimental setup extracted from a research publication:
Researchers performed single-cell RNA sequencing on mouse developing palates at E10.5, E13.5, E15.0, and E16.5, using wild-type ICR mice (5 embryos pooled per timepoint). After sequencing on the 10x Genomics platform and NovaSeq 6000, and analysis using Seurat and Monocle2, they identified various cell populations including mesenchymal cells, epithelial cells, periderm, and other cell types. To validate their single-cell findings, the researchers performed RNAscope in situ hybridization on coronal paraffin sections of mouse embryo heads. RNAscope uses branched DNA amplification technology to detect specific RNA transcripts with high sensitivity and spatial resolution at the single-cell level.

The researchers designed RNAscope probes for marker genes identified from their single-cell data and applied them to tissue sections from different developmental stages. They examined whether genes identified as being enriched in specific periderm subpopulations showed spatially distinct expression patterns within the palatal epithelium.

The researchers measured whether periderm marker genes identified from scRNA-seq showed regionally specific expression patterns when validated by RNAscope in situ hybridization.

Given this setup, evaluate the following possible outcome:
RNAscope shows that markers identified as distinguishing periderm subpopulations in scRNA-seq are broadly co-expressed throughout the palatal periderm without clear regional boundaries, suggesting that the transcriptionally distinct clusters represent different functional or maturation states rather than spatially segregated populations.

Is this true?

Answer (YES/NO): NO